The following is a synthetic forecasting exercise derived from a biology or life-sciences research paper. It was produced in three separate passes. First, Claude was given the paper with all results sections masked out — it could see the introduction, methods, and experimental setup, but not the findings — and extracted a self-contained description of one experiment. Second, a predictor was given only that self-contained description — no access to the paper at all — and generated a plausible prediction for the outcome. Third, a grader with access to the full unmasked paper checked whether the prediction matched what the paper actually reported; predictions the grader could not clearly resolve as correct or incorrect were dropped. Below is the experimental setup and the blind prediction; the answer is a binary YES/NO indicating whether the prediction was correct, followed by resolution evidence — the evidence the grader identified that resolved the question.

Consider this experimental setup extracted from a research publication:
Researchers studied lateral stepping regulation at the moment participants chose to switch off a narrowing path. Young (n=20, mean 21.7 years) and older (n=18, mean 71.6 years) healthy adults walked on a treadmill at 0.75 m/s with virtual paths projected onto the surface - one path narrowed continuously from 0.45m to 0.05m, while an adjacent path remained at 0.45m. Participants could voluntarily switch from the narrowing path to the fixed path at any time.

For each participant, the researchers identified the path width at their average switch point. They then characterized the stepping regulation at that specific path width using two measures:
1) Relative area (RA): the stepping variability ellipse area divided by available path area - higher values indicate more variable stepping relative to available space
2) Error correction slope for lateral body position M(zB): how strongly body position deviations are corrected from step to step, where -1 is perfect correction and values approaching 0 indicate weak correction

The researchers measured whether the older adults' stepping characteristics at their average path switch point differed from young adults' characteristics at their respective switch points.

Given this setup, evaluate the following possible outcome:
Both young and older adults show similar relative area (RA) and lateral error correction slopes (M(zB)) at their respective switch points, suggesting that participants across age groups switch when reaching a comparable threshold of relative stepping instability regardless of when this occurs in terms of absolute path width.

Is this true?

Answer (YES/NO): YES